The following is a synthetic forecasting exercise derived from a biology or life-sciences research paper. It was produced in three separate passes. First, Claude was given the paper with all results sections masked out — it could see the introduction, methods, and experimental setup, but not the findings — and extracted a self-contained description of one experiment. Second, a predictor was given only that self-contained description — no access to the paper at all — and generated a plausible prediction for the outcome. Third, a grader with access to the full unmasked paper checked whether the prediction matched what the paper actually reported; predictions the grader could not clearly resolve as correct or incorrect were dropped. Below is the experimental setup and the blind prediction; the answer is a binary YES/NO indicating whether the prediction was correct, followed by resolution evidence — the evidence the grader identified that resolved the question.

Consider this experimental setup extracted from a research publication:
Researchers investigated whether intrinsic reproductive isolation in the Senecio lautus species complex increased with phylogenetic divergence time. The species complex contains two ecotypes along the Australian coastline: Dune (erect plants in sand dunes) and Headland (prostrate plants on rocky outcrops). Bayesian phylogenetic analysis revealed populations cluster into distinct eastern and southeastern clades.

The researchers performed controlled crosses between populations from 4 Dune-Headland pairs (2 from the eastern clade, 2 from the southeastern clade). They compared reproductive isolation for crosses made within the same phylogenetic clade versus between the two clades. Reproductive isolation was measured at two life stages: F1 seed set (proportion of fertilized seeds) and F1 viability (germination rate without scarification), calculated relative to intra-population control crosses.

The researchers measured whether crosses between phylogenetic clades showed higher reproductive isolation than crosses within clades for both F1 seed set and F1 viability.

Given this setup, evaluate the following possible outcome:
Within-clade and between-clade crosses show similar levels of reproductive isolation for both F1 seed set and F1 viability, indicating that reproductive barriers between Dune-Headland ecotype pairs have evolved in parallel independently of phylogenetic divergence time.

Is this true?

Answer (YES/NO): NO